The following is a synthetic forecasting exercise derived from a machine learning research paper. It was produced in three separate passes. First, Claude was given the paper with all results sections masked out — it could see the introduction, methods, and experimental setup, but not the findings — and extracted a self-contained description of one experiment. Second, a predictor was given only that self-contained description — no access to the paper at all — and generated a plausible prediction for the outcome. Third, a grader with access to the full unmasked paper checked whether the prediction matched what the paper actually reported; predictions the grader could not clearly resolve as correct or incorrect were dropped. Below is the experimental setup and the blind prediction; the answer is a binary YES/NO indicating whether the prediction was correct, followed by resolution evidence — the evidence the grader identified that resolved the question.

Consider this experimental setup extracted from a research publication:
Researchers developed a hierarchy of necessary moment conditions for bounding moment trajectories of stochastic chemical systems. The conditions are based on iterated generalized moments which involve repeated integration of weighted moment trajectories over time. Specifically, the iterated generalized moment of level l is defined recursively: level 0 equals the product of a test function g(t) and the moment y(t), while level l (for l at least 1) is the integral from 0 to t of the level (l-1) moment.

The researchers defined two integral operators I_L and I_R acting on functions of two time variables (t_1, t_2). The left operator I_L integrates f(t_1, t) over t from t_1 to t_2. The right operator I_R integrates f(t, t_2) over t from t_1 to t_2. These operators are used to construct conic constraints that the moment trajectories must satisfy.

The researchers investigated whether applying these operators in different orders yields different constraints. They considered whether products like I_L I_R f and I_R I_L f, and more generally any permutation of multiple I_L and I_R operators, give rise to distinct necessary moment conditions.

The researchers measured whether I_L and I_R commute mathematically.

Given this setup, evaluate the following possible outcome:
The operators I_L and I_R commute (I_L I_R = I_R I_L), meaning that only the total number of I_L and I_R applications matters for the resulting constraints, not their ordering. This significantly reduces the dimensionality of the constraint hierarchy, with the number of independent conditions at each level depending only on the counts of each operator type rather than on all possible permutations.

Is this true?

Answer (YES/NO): YES